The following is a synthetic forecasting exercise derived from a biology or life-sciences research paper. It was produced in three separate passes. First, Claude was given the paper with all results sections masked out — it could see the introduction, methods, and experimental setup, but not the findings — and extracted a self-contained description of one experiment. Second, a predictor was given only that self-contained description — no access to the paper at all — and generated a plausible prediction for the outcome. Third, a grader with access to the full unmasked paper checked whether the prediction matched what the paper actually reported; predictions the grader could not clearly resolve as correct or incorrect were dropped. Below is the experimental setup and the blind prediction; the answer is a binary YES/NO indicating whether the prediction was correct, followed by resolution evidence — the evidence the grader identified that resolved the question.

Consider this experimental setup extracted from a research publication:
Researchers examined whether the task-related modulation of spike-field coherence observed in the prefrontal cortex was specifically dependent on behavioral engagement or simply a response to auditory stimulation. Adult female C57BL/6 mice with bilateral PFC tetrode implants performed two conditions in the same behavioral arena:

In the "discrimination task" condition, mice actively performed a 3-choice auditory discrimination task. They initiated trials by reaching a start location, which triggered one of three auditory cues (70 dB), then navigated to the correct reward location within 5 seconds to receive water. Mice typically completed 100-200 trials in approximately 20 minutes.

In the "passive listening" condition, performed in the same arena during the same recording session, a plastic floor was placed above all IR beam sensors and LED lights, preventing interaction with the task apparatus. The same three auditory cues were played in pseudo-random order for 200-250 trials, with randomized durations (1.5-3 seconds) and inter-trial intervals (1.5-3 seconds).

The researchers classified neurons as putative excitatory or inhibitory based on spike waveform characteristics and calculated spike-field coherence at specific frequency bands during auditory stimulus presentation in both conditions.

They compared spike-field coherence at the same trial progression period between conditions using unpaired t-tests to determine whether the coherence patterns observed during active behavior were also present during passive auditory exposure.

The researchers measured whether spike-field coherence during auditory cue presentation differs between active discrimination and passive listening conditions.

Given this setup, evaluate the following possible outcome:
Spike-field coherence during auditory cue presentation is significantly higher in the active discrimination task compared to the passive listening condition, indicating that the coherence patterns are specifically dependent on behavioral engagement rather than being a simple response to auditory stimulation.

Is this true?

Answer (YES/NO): NO